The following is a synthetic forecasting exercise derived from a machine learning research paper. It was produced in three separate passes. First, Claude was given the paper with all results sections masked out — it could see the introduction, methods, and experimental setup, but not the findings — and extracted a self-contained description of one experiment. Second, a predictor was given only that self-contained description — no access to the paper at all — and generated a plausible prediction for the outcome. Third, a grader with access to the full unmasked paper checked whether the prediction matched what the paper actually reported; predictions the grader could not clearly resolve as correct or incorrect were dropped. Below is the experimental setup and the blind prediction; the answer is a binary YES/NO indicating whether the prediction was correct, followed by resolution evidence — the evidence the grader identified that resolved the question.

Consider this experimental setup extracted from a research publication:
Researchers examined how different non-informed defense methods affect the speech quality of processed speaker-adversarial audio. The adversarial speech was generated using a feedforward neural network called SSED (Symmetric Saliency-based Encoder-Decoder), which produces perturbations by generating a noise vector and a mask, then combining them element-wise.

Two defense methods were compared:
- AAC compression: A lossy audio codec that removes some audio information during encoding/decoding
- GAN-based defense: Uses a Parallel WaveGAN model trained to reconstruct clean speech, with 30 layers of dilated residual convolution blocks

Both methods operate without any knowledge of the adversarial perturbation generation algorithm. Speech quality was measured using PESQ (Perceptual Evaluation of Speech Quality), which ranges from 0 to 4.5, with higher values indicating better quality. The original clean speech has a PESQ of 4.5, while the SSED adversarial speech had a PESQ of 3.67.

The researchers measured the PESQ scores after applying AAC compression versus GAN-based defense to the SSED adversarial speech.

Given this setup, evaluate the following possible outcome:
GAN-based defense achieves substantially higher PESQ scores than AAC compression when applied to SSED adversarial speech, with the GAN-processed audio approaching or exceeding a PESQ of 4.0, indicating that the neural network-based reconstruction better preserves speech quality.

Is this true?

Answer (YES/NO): NO